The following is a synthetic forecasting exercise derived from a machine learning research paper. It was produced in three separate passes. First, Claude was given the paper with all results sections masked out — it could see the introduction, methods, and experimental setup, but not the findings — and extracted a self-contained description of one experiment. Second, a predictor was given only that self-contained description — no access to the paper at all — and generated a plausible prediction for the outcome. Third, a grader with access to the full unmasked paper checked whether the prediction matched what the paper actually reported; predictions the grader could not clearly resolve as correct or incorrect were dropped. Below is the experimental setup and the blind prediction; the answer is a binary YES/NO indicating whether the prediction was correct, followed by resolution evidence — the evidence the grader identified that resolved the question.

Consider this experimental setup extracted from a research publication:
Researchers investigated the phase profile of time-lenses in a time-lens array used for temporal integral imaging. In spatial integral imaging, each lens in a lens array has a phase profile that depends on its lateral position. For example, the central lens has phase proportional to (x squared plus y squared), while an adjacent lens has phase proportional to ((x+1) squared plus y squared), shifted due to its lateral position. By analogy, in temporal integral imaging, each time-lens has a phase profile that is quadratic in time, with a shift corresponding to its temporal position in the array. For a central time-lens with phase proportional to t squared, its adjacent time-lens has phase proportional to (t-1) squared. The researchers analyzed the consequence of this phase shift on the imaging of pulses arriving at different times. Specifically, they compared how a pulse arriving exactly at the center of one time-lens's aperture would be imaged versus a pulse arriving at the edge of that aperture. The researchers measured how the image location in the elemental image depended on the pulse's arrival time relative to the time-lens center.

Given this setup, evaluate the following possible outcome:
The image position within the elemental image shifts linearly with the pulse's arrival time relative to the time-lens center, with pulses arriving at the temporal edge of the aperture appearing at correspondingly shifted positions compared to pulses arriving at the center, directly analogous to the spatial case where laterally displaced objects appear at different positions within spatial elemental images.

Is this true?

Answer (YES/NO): YES